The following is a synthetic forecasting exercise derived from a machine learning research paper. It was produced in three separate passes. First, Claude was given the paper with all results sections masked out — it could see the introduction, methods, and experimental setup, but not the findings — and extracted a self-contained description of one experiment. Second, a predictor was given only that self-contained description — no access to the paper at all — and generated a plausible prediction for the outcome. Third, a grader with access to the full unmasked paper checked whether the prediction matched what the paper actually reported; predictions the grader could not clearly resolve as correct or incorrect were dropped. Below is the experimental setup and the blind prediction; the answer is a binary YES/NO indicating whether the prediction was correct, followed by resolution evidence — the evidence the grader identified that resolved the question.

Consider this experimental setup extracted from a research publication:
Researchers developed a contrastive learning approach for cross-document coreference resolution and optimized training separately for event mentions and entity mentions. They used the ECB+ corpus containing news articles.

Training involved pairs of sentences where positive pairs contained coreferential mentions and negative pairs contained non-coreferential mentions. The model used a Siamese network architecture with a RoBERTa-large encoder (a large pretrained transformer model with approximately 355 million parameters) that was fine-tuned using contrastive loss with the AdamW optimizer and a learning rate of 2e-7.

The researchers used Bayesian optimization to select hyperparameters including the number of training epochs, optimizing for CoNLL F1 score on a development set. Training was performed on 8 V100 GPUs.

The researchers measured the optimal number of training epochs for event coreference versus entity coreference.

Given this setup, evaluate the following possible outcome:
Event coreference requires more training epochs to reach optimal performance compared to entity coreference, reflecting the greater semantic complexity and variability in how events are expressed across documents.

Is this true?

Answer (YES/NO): YES